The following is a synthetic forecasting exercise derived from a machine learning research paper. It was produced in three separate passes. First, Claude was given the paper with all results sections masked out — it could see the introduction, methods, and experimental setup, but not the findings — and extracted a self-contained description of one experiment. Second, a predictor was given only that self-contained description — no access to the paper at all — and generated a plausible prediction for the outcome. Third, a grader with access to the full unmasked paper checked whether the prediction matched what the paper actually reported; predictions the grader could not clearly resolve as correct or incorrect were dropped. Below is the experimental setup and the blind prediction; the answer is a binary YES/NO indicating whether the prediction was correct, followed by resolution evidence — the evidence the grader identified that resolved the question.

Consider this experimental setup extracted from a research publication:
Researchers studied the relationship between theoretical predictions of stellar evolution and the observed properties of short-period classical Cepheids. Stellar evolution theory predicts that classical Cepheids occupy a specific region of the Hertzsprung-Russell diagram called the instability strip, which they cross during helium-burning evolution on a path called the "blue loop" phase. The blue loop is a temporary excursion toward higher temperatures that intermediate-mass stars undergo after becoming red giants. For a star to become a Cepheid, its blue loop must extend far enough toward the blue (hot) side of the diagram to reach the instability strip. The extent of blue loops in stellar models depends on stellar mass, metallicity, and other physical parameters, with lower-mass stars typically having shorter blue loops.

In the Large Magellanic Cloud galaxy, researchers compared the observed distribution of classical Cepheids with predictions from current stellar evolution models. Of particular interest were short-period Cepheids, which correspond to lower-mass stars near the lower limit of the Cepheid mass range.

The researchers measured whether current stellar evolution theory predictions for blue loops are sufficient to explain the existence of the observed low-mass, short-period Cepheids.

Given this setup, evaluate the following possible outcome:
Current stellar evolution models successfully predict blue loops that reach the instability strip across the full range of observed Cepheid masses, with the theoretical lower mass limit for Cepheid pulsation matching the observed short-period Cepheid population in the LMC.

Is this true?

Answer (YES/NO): NO